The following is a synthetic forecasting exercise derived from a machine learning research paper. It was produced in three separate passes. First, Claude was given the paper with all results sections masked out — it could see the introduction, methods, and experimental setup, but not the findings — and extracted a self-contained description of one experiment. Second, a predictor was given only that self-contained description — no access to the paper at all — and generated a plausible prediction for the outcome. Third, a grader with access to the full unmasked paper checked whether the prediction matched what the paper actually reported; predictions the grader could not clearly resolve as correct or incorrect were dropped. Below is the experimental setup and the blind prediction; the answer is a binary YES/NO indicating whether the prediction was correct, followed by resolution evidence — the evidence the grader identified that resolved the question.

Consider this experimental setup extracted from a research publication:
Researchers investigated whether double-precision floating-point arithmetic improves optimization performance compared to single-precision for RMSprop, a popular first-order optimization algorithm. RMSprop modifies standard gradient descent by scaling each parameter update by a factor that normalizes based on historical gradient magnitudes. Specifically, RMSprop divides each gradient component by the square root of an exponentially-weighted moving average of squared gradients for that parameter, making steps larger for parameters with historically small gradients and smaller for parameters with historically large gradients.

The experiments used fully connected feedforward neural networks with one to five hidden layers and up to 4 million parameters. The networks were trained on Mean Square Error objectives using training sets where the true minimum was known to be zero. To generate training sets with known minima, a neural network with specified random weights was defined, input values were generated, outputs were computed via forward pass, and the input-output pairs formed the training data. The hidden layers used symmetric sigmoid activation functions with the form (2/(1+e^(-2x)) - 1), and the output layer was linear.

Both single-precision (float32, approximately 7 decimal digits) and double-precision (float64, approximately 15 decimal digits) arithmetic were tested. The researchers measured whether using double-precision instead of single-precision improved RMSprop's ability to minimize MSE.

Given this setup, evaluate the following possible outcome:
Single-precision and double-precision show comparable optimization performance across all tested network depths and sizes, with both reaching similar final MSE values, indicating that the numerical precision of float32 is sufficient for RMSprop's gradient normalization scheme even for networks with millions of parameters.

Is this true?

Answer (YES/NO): YES